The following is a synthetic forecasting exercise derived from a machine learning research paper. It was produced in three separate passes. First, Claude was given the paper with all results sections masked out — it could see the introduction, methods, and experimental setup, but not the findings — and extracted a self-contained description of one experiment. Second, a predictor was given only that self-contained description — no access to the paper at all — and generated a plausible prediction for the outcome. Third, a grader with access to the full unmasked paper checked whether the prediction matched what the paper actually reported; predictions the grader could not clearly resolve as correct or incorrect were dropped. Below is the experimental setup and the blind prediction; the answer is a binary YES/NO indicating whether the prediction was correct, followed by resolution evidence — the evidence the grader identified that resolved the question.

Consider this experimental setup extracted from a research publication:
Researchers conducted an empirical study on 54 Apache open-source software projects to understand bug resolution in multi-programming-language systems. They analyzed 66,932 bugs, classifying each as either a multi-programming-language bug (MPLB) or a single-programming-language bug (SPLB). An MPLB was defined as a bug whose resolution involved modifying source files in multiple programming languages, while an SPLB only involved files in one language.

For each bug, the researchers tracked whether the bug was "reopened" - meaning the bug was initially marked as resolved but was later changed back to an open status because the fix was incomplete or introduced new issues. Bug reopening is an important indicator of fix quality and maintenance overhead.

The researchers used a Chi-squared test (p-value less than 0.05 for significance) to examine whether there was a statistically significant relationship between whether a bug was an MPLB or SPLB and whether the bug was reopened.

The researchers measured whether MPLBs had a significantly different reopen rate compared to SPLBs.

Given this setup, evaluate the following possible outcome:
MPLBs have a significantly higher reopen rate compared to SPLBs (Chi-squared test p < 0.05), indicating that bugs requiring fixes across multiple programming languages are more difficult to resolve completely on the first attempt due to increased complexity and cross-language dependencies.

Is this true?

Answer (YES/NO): YES